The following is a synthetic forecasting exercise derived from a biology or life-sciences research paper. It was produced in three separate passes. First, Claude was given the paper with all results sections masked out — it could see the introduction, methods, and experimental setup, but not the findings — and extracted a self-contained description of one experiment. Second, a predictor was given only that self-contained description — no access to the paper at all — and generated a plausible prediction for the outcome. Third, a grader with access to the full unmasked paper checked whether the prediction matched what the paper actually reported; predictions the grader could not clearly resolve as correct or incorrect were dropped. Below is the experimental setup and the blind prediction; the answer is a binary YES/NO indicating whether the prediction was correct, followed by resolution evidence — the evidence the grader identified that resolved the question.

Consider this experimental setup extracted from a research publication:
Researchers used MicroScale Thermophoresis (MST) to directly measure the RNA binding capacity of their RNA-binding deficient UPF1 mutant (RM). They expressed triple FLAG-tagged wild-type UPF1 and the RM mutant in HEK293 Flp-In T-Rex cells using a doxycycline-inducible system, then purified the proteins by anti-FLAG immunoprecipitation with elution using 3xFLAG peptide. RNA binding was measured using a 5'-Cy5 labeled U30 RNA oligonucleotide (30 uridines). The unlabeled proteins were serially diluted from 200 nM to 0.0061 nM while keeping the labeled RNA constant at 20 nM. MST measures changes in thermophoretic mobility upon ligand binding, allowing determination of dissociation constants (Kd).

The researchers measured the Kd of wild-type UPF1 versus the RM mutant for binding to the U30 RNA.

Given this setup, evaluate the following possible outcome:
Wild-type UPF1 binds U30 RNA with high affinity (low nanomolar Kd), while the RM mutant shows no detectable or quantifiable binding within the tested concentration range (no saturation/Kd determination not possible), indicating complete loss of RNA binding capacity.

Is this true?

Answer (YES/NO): YES